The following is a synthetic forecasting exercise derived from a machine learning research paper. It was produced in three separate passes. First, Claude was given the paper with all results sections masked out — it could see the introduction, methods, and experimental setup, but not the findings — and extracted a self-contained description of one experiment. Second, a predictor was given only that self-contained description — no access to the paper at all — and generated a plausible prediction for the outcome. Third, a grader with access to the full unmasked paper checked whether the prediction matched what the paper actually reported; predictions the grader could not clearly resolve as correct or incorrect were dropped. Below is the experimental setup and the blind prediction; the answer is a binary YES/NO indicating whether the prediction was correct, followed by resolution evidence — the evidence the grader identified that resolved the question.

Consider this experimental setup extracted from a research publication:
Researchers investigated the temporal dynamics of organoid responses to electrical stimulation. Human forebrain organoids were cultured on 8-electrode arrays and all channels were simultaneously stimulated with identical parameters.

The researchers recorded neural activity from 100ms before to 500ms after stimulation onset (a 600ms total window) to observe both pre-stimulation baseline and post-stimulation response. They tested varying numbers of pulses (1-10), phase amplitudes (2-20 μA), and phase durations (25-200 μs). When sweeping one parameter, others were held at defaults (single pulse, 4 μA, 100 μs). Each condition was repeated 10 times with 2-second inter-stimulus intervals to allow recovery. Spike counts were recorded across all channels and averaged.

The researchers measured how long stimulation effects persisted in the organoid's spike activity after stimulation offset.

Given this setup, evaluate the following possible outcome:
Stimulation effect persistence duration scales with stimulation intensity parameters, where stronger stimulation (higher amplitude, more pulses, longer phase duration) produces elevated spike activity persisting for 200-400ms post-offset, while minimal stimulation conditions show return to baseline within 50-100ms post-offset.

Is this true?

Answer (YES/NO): NO